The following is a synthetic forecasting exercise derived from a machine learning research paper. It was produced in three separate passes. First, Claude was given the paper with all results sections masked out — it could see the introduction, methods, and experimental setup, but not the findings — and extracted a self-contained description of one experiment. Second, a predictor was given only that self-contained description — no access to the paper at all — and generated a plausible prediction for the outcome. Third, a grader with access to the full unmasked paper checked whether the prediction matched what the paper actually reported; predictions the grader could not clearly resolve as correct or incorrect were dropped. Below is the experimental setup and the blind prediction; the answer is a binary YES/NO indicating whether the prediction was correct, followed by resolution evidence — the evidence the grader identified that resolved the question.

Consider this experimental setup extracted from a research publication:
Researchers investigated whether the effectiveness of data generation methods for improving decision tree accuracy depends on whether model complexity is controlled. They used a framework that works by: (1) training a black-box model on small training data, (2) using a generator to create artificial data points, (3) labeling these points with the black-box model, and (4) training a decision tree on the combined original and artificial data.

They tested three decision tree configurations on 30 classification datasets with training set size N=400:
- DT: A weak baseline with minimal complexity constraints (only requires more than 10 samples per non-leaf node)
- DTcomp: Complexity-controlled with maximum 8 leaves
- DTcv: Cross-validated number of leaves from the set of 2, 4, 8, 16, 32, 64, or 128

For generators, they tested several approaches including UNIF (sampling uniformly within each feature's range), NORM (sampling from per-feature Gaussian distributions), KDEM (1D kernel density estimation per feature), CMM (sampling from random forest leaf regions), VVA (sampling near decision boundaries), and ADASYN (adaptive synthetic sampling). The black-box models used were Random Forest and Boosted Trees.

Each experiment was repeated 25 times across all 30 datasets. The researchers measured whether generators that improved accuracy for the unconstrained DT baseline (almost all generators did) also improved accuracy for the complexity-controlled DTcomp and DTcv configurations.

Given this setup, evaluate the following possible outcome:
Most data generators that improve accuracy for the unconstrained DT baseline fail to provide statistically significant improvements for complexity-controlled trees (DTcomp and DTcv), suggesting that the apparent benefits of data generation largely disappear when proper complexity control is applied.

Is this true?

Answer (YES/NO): YES